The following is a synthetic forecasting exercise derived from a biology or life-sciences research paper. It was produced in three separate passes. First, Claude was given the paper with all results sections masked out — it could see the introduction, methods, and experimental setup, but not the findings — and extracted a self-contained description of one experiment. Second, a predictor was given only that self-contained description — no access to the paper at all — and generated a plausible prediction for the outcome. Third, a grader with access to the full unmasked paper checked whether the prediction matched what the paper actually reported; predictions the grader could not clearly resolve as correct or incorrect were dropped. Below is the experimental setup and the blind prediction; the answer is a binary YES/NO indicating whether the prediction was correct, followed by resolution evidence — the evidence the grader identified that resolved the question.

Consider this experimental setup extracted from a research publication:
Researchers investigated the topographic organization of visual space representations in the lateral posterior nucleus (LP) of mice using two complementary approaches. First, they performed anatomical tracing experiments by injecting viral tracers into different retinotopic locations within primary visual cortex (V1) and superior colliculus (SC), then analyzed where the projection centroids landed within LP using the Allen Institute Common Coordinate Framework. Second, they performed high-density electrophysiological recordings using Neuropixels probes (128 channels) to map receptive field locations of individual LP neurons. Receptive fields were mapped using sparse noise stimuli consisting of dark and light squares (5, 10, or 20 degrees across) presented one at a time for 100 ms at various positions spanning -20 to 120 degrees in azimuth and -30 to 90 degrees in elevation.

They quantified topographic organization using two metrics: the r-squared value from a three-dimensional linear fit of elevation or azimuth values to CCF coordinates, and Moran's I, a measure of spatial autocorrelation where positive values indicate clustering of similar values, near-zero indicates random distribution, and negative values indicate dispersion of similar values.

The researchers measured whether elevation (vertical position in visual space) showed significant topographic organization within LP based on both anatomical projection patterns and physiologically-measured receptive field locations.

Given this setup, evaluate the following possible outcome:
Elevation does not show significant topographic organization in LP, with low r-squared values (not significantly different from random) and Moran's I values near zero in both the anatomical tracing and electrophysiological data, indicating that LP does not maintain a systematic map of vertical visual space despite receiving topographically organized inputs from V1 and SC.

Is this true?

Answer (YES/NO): NO